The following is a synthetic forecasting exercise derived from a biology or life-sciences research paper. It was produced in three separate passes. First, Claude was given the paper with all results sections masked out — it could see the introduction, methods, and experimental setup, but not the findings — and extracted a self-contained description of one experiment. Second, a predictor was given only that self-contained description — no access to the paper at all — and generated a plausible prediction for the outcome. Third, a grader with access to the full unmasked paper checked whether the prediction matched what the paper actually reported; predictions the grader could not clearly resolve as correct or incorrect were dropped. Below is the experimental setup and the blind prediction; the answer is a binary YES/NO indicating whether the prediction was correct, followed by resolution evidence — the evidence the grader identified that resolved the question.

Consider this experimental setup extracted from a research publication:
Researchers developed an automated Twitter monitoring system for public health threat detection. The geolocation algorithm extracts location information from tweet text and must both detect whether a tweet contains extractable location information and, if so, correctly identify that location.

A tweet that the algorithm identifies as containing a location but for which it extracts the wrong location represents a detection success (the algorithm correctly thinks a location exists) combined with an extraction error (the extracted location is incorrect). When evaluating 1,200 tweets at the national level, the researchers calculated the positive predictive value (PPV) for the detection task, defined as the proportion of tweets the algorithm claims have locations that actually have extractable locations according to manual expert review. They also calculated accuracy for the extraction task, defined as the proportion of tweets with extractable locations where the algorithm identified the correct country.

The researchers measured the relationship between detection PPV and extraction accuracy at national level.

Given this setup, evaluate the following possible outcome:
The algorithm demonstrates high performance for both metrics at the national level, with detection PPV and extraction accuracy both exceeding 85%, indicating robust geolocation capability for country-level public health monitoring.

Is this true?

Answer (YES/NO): NO